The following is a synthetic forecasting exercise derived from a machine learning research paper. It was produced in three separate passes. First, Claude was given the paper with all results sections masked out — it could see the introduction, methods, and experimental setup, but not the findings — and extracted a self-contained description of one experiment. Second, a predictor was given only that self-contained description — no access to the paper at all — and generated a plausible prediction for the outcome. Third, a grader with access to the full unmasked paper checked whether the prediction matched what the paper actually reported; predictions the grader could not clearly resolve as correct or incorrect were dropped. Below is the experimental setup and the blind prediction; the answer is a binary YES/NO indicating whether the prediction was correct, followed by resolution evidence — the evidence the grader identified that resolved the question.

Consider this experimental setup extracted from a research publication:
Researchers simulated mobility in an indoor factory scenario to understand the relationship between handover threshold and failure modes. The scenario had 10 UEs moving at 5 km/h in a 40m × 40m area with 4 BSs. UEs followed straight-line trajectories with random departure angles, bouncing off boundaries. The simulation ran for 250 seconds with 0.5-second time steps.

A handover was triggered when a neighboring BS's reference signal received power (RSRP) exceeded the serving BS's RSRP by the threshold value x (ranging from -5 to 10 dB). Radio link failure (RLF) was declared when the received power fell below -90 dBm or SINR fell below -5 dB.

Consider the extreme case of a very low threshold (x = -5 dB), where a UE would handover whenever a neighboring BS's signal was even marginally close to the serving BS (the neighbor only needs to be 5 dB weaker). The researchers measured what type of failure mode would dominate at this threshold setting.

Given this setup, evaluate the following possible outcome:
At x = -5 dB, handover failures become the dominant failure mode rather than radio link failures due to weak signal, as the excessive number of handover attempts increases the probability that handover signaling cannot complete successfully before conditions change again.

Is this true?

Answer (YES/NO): NO